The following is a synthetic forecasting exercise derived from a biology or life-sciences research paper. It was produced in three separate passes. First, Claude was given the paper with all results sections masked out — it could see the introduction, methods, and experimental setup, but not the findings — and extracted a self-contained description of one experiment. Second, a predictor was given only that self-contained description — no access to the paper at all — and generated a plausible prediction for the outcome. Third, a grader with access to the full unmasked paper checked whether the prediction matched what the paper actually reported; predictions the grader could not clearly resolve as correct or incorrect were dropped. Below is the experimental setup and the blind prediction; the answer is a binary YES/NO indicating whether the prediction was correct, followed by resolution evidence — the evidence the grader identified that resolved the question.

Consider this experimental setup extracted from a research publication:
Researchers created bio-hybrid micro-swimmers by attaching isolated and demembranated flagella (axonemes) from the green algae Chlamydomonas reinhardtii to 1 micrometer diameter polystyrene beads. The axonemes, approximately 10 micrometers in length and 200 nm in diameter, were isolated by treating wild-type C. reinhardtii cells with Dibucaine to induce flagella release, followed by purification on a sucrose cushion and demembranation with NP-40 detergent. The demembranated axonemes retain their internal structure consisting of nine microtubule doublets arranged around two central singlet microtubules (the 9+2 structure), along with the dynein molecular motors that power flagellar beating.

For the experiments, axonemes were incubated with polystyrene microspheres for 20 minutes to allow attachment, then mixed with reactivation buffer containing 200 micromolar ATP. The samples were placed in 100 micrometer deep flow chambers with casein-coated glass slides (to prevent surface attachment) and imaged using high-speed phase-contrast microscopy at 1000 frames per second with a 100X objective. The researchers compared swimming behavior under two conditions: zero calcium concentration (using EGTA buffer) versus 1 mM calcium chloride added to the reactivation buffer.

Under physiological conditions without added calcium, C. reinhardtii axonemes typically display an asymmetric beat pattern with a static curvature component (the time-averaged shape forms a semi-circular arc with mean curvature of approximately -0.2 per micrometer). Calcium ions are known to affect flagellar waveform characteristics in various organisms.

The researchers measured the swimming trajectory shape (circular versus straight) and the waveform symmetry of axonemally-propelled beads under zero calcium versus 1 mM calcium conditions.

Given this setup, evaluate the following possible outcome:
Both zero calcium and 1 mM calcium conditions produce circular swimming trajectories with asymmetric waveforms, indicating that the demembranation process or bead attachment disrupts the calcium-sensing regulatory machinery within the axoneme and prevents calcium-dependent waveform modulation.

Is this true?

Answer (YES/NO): NO